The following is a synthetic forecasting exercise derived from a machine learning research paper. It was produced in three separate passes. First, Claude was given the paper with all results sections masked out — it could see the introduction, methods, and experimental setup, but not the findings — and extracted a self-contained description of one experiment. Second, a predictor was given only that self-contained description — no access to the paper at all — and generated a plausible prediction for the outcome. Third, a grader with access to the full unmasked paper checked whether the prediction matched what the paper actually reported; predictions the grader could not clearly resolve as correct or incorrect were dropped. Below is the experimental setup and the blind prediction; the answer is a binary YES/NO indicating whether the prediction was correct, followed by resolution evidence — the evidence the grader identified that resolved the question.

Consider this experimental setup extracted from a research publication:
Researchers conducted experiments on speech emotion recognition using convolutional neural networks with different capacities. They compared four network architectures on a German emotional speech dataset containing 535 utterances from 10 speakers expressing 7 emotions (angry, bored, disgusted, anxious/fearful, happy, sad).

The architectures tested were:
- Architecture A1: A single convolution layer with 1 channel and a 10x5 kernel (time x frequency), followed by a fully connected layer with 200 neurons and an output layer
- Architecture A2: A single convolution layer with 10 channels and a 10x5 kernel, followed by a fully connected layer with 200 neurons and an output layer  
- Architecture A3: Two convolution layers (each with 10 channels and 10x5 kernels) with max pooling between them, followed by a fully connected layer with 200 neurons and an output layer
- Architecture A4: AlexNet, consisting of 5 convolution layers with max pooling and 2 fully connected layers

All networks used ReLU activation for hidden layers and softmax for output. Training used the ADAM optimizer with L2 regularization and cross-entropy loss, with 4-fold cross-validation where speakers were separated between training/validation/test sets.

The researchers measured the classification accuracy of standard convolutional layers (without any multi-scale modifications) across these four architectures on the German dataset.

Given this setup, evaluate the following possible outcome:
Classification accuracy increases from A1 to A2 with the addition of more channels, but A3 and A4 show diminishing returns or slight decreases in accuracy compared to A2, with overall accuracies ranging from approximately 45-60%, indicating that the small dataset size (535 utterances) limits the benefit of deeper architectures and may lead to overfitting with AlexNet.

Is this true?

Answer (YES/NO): NO